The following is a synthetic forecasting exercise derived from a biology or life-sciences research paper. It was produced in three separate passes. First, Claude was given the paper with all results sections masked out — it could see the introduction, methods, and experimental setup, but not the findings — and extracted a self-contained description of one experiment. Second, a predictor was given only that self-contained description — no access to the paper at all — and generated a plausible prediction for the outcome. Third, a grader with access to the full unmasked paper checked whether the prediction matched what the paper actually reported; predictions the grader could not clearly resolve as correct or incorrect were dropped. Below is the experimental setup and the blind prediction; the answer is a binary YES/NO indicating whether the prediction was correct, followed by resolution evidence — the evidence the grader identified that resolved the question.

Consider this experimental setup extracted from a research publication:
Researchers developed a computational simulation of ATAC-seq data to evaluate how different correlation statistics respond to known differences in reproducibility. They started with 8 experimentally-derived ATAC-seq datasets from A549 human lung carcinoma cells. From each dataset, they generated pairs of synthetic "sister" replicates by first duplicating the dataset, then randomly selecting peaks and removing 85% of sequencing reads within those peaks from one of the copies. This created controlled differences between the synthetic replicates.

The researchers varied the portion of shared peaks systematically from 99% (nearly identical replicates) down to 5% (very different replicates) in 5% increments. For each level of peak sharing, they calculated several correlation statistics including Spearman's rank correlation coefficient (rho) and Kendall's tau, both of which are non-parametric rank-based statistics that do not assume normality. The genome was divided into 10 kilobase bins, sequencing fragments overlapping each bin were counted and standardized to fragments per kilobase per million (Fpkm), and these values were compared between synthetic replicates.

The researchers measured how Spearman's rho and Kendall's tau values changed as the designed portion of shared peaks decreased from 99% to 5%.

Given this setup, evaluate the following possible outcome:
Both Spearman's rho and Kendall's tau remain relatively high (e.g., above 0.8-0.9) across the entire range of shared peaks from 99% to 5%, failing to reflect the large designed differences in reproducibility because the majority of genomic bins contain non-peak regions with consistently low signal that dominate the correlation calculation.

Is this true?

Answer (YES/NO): YES